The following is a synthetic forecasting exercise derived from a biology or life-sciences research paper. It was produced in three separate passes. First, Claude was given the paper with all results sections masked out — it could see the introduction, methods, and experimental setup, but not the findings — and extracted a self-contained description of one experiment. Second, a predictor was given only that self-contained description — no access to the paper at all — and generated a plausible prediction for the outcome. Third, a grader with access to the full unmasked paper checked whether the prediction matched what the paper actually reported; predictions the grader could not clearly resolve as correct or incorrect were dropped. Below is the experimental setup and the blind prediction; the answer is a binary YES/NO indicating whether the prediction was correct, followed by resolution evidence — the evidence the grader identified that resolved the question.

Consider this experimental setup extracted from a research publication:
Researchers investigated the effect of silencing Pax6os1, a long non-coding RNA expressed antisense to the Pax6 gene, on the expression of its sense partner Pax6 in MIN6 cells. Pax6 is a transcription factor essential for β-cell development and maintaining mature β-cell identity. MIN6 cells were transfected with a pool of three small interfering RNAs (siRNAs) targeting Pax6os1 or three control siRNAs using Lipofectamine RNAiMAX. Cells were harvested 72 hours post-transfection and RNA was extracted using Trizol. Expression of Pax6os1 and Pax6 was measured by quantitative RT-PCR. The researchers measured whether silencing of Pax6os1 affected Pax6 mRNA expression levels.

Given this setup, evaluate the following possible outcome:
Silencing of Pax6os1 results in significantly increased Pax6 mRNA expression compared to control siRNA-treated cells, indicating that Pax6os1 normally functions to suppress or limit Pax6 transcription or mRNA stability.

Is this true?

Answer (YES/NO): YES